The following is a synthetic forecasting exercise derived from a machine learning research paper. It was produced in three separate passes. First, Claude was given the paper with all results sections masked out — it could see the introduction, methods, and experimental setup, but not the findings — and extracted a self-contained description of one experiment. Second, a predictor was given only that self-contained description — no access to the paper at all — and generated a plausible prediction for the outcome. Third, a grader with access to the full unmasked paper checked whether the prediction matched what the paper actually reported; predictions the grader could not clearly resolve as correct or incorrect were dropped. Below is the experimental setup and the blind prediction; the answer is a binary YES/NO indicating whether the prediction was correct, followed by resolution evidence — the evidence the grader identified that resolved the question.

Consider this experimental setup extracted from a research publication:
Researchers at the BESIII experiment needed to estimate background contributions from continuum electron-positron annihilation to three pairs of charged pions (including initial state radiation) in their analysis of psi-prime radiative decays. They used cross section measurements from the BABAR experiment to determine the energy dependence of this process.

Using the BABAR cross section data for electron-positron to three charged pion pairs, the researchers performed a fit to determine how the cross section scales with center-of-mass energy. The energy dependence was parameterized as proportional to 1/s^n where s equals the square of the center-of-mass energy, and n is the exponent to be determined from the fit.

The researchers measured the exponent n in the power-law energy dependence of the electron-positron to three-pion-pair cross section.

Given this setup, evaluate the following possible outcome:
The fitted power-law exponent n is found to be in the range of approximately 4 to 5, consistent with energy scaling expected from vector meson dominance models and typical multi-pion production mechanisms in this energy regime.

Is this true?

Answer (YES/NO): NO